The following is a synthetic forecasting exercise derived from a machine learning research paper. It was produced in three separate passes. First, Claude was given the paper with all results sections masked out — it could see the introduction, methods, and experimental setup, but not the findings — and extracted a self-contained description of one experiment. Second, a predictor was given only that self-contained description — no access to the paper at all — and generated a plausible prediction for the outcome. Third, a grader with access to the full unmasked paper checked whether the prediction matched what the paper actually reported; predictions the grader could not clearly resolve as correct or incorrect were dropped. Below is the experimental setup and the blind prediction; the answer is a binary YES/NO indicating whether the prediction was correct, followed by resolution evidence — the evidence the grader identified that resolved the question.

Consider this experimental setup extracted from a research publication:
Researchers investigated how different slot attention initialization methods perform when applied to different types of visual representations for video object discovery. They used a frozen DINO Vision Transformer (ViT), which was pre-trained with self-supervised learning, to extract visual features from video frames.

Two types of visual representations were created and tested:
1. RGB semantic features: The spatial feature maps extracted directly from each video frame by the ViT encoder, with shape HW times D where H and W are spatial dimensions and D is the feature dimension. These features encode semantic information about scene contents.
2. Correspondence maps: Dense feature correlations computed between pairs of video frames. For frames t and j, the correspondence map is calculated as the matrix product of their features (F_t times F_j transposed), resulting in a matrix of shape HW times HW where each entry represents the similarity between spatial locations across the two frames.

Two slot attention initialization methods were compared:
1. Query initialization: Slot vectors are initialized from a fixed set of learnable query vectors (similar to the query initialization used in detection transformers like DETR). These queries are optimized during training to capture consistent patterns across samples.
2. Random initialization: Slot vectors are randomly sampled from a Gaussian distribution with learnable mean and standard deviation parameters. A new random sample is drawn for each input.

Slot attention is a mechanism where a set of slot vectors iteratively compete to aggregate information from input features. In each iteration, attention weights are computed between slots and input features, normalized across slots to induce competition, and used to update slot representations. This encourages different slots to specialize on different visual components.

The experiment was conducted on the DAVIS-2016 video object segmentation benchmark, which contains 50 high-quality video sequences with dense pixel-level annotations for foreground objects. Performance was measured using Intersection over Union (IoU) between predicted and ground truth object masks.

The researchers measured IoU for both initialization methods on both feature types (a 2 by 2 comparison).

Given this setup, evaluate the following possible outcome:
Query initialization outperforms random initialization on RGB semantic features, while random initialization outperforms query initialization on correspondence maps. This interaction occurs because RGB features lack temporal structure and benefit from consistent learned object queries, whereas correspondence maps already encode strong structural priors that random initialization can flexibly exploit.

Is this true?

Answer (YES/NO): YES